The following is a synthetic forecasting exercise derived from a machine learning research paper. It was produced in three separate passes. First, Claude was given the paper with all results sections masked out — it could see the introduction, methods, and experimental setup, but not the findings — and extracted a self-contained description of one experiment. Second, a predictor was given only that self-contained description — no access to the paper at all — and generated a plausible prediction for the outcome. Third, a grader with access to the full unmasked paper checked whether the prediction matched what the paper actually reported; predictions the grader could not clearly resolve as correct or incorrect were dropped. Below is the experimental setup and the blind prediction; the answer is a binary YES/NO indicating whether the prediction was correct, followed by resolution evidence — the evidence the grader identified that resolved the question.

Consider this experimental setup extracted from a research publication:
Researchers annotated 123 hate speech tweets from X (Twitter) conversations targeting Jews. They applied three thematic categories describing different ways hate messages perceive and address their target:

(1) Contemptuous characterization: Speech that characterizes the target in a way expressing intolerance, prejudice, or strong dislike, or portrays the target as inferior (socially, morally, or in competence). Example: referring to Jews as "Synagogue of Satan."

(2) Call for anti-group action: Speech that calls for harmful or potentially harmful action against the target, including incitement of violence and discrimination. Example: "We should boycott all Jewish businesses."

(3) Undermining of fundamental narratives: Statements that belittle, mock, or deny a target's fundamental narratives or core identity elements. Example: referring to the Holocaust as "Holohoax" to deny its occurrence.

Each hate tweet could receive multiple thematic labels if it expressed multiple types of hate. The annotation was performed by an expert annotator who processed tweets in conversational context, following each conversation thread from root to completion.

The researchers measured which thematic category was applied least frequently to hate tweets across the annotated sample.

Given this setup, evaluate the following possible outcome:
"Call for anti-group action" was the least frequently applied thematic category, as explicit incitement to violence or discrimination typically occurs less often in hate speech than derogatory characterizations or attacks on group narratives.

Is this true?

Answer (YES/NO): YES